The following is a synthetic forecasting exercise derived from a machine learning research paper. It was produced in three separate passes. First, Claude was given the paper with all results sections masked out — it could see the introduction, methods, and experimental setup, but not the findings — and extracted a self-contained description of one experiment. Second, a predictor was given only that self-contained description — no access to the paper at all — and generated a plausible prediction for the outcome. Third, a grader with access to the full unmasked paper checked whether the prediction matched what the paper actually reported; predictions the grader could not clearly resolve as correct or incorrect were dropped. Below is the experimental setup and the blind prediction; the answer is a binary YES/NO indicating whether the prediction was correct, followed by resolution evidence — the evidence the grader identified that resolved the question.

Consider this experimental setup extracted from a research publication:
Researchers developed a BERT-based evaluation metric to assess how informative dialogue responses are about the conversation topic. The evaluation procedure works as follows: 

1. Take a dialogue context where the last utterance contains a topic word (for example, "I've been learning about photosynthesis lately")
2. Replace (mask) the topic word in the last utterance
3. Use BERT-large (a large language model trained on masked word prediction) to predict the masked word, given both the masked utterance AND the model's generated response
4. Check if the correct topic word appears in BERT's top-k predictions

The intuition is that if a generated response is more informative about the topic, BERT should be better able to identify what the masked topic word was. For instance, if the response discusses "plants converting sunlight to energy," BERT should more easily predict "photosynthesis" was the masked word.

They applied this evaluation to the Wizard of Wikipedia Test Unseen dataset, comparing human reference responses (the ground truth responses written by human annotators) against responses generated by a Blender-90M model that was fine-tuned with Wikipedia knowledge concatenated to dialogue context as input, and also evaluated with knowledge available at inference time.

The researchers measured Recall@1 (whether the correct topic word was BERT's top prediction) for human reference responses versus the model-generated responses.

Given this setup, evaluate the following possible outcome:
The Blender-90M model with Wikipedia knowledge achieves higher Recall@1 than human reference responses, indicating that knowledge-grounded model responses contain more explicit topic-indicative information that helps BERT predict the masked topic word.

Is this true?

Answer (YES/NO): NO